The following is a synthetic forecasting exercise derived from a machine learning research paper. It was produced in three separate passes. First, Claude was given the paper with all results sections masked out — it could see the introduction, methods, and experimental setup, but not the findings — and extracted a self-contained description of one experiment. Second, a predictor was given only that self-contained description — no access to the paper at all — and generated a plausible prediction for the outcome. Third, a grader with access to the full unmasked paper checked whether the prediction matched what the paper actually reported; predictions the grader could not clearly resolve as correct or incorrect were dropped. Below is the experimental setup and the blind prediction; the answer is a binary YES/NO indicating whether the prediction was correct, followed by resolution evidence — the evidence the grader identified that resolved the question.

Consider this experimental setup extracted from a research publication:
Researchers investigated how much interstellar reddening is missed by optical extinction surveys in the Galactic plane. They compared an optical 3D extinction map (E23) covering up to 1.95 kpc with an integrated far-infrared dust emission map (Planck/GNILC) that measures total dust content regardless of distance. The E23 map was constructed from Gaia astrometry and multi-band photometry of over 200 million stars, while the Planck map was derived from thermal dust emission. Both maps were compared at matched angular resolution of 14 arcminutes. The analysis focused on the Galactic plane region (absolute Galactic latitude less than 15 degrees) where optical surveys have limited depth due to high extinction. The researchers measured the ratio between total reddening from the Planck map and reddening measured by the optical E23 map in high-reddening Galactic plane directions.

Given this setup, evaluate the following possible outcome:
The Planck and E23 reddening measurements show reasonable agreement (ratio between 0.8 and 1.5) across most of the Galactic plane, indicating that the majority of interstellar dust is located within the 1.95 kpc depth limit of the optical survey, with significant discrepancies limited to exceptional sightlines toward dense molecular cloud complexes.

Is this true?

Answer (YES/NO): NO